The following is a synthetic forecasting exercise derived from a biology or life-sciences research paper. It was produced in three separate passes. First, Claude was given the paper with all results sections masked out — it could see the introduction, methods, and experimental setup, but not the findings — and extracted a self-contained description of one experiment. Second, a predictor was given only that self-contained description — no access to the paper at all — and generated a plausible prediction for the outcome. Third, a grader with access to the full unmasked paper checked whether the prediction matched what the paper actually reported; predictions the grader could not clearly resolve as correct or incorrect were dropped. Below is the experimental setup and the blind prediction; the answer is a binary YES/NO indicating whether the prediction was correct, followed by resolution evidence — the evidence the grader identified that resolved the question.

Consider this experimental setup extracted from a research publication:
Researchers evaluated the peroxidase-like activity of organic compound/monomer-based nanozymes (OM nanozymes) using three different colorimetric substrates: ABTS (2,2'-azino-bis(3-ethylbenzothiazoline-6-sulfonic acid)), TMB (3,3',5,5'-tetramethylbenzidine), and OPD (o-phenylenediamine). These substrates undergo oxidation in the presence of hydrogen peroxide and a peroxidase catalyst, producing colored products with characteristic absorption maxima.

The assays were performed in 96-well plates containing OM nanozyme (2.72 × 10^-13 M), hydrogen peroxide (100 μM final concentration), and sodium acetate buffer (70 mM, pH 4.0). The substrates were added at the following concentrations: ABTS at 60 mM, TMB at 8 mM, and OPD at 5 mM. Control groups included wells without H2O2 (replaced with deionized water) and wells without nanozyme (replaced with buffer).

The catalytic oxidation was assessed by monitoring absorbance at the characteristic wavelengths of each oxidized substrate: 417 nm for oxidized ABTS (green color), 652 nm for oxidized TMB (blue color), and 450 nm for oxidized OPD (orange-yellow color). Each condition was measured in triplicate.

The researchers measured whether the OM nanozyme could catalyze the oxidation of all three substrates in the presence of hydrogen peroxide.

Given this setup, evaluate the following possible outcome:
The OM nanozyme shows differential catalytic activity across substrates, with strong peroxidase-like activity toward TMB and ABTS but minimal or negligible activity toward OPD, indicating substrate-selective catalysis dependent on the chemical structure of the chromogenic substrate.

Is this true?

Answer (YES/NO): NO